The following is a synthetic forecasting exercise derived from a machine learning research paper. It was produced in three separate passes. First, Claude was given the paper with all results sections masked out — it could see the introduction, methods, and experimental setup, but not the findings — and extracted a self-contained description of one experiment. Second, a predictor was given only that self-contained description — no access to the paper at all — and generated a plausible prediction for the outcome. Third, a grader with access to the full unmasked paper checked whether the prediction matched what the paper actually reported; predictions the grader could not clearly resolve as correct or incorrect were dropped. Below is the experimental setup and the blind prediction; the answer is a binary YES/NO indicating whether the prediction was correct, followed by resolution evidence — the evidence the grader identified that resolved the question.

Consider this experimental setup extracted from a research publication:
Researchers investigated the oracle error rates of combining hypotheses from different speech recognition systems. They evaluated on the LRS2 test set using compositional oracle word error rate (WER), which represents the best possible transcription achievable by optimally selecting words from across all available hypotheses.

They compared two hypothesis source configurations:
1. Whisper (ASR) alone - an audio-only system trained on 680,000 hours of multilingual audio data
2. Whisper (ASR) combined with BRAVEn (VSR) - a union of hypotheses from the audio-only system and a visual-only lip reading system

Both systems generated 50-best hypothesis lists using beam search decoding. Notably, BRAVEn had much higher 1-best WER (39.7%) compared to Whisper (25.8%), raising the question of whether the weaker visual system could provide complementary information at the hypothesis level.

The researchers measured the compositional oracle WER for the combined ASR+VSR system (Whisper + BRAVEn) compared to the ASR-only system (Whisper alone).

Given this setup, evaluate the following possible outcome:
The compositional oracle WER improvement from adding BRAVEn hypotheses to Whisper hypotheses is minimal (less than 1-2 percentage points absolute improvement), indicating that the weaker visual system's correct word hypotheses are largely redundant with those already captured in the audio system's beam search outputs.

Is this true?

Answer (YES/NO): NO